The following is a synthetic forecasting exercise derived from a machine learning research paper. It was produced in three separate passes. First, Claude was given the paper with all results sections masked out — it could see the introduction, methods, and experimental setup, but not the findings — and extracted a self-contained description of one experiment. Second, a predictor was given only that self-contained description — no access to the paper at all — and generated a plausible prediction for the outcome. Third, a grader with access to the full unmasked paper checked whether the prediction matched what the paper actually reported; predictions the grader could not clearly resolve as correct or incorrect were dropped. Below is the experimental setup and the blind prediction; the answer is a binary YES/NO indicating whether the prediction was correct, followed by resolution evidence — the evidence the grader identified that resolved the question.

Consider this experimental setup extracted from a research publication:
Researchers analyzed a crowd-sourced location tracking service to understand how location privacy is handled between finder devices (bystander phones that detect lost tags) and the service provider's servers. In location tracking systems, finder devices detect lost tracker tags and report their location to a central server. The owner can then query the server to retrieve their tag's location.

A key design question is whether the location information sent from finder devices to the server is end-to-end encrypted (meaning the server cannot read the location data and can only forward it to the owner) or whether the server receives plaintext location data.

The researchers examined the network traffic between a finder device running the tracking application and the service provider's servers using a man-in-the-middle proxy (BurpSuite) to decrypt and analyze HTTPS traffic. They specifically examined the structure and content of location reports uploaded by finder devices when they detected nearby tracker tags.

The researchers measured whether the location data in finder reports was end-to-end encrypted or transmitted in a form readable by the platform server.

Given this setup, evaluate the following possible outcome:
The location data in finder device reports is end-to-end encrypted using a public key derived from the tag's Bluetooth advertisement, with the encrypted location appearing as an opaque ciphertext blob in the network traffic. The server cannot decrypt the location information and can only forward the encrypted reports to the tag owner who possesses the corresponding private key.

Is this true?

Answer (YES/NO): NO